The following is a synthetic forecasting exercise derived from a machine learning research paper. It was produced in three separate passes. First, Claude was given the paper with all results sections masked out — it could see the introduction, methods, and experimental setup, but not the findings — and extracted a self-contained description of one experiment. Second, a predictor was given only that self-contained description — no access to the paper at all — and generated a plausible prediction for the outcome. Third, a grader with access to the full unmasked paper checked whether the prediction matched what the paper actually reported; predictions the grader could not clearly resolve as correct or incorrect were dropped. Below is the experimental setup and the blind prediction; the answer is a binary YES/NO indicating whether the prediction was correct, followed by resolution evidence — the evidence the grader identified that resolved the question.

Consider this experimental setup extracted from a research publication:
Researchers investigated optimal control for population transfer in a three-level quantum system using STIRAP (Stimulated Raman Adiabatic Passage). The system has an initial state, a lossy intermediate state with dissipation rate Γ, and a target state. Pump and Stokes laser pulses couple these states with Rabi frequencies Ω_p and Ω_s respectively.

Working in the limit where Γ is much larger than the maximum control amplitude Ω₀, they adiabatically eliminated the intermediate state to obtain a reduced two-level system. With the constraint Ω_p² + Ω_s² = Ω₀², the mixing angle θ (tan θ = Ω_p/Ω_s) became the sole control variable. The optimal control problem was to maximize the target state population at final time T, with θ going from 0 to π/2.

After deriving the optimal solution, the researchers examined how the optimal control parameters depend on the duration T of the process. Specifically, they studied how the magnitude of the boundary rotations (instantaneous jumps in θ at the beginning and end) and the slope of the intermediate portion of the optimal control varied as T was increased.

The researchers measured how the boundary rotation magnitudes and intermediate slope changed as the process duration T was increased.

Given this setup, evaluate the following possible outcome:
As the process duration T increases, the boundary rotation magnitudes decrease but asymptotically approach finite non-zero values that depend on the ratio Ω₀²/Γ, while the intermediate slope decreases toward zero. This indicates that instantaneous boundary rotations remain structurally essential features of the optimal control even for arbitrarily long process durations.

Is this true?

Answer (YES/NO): NO